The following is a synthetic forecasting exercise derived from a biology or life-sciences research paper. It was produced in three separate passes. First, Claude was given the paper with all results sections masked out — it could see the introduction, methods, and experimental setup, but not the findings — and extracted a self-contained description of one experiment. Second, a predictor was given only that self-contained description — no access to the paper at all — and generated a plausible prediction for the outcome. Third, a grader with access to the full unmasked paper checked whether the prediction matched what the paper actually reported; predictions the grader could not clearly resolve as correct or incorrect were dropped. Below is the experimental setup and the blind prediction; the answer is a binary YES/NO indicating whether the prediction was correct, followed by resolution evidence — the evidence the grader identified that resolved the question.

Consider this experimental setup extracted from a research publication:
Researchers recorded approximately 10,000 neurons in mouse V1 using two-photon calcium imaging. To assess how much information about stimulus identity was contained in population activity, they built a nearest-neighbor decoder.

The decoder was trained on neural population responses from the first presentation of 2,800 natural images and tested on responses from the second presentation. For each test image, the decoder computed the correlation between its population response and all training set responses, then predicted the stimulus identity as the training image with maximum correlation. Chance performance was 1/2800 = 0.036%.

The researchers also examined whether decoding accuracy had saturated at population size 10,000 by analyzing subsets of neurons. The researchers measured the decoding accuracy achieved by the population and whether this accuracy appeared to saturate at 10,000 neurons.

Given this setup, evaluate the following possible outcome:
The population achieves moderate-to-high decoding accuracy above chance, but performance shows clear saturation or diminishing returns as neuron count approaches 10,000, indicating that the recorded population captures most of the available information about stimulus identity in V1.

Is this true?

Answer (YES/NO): NO